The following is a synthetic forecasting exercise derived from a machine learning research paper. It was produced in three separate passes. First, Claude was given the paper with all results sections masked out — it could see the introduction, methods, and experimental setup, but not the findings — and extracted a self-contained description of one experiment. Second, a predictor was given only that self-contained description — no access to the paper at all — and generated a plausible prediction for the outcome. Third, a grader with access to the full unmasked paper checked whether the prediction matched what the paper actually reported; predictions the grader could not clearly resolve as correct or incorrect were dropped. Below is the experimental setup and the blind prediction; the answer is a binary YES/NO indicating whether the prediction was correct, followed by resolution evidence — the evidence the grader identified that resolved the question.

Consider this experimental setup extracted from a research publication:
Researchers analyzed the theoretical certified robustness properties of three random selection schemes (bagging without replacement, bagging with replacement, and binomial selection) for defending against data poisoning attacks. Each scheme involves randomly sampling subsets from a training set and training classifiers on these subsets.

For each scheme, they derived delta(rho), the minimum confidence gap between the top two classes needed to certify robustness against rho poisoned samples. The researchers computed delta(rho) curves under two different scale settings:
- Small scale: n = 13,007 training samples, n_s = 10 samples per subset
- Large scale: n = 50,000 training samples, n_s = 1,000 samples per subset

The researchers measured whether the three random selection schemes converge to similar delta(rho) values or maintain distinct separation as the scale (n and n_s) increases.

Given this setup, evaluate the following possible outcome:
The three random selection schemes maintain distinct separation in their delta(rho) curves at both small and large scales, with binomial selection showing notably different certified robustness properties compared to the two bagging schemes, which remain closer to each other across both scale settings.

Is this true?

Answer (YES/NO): NO